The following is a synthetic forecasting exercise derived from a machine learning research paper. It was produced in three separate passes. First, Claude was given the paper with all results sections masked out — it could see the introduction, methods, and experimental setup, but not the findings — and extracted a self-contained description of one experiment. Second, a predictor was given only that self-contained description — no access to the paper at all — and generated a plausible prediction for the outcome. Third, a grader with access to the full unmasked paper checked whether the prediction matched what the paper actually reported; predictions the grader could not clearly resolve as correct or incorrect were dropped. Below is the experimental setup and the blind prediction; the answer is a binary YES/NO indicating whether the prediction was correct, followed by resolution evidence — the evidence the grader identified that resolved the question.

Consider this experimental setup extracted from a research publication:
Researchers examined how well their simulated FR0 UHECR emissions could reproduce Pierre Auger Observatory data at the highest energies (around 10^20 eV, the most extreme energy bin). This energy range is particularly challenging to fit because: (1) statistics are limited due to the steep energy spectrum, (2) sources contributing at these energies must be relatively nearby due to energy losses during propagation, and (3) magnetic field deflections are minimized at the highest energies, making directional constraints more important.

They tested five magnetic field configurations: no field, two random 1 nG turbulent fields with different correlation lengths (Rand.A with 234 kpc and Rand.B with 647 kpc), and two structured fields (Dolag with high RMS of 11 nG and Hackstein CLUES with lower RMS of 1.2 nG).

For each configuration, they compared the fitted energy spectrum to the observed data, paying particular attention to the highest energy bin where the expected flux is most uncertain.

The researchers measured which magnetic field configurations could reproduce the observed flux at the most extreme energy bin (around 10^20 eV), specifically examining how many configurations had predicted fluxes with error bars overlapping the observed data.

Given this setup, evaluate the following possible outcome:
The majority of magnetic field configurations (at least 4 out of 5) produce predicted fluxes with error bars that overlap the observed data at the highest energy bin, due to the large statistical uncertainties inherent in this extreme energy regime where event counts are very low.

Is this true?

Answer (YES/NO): NO